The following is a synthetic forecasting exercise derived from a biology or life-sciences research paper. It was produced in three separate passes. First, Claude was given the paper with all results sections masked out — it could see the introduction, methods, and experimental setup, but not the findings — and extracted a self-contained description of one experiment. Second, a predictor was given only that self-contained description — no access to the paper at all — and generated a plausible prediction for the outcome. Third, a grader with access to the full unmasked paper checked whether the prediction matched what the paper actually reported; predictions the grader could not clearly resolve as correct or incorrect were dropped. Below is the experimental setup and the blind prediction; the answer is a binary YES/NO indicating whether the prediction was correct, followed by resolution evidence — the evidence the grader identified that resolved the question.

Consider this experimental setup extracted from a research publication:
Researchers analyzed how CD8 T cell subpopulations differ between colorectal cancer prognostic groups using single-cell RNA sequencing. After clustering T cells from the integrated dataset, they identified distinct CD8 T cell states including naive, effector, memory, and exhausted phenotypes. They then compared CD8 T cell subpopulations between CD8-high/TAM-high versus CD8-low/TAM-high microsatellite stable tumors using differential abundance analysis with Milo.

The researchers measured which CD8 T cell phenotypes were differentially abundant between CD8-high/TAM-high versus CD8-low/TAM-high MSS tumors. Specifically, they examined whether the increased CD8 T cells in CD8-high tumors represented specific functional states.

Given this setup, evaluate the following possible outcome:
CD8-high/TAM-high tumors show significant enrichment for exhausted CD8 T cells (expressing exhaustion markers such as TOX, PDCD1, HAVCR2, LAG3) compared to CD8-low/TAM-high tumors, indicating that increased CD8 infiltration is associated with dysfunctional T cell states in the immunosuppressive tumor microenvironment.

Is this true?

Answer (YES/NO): NO